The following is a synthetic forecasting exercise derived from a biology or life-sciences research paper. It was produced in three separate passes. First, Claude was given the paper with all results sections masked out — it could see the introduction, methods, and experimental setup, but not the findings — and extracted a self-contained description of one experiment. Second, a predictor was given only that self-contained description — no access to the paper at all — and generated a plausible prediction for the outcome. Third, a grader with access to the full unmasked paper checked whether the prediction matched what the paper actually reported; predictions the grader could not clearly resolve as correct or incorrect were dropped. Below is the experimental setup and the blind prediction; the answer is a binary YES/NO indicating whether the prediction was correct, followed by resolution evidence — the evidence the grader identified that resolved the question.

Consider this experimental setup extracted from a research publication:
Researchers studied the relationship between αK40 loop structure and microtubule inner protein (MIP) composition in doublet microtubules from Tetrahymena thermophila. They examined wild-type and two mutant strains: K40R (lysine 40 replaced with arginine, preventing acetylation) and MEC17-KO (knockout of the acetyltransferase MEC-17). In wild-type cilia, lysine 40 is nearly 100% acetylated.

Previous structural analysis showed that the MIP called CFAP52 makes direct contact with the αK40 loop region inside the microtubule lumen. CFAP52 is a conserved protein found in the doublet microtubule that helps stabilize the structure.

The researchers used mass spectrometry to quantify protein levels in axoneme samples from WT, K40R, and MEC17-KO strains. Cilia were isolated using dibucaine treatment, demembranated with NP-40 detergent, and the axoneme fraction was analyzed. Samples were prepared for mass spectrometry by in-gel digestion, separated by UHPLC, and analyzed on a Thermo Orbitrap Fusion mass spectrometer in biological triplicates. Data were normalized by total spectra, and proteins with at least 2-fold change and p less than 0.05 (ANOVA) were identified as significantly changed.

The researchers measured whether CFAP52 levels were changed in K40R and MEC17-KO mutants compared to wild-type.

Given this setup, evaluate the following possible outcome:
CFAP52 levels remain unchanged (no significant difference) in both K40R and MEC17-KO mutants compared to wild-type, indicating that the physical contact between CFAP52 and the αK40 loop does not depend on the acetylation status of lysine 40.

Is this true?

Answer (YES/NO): YES